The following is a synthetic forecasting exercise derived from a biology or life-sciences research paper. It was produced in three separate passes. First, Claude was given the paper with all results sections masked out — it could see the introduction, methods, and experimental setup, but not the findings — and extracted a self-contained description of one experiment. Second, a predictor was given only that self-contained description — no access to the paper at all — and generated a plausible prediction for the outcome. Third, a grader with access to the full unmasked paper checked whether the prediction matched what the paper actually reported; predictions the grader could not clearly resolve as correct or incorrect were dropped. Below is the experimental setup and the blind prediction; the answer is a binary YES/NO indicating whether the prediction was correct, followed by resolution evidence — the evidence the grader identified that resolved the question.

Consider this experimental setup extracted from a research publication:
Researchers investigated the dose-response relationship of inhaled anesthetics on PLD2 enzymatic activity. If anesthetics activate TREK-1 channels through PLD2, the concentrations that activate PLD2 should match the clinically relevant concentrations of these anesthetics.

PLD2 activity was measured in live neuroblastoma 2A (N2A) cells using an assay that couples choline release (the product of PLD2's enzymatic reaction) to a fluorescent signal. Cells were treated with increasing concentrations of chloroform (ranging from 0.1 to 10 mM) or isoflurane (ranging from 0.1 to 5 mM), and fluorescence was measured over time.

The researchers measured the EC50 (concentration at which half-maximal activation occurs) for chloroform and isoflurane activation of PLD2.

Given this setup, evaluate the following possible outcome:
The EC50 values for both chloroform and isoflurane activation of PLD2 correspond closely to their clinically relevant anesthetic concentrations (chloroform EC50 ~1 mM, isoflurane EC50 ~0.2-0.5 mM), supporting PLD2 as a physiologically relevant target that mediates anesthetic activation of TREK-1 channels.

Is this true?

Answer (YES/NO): NO